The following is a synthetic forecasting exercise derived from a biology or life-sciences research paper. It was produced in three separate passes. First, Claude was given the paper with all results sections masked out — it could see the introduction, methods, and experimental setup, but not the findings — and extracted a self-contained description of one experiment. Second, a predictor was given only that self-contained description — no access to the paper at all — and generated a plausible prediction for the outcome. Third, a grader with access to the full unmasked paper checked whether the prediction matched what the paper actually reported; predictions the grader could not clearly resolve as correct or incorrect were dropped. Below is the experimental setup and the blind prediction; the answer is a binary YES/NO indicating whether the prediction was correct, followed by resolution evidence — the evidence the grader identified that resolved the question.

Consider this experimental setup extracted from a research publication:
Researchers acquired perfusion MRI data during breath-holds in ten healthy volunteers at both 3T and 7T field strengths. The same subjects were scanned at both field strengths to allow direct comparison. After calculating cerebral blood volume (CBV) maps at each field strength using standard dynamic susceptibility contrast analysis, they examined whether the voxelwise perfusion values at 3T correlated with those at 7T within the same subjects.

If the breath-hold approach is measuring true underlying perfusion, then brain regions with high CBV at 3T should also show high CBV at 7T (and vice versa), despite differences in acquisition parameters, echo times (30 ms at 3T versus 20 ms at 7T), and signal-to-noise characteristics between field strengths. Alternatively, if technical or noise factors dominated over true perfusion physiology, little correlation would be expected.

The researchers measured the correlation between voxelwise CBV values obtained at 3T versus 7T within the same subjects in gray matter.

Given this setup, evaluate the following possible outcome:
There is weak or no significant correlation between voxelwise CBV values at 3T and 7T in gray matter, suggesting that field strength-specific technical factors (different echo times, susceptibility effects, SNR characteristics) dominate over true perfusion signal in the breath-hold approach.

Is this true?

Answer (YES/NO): NO